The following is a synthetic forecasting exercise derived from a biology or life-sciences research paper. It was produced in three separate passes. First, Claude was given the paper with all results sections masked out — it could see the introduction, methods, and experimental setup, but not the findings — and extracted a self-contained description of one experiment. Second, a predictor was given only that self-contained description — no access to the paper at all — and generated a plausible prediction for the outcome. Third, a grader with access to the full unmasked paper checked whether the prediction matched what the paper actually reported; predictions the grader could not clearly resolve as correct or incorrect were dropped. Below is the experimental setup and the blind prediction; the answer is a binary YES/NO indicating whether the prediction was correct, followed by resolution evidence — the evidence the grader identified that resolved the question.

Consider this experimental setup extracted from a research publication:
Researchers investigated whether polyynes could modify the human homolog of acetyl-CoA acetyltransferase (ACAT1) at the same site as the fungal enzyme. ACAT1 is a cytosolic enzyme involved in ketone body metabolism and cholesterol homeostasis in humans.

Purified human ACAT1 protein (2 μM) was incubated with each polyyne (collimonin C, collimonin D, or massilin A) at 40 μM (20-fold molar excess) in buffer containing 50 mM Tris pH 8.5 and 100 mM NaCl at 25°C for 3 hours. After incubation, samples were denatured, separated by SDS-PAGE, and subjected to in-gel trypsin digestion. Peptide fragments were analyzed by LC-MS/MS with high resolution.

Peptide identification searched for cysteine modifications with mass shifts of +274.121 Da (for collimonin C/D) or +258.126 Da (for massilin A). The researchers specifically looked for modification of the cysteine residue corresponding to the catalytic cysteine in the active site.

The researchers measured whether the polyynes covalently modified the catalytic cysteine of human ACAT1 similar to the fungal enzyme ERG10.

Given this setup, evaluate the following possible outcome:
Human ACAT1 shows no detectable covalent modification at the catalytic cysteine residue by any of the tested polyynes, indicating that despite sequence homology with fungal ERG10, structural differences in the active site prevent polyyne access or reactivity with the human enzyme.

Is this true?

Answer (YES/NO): NO